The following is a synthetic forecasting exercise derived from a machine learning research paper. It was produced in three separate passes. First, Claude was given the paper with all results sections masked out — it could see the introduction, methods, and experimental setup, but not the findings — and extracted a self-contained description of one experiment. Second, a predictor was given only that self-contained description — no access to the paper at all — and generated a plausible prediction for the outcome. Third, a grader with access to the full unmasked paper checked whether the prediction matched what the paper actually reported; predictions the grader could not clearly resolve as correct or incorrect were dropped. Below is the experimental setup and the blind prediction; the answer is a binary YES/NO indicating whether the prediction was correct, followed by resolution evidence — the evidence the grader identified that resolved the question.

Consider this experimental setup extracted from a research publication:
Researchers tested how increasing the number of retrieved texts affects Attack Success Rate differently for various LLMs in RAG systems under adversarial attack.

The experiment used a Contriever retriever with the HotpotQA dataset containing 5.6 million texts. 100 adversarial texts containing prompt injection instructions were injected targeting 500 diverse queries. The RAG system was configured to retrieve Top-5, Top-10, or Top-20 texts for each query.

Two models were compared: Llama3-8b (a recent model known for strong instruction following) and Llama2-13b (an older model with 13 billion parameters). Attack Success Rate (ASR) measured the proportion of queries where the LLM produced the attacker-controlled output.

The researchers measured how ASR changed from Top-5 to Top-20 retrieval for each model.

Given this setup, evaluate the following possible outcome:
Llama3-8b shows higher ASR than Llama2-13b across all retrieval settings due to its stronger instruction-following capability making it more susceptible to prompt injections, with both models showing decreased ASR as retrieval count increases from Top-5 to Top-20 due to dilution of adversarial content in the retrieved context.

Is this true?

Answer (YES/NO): NO